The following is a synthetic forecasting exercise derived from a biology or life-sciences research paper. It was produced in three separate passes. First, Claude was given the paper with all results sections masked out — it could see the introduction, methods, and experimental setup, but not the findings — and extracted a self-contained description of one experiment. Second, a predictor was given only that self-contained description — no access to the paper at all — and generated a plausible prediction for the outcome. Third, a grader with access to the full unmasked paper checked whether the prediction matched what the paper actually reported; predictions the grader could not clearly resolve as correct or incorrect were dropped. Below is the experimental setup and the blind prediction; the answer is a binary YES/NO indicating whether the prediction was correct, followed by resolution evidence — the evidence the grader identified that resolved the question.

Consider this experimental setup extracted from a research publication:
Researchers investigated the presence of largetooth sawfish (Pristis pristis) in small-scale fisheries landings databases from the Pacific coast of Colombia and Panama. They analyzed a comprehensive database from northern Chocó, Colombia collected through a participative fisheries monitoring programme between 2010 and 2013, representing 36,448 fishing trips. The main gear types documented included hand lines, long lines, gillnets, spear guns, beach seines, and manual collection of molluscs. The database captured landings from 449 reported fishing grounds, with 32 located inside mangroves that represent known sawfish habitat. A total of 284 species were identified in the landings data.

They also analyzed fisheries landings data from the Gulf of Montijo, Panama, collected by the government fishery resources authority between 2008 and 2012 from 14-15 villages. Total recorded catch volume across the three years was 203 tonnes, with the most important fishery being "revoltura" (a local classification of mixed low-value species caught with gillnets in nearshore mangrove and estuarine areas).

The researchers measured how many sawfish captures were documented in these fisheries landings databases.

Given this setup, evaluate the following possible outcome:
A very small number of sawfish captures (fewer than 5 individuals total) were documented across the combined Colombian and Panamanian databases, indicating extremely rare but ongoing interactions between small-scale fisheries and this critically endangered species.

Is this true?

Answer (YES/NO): NO